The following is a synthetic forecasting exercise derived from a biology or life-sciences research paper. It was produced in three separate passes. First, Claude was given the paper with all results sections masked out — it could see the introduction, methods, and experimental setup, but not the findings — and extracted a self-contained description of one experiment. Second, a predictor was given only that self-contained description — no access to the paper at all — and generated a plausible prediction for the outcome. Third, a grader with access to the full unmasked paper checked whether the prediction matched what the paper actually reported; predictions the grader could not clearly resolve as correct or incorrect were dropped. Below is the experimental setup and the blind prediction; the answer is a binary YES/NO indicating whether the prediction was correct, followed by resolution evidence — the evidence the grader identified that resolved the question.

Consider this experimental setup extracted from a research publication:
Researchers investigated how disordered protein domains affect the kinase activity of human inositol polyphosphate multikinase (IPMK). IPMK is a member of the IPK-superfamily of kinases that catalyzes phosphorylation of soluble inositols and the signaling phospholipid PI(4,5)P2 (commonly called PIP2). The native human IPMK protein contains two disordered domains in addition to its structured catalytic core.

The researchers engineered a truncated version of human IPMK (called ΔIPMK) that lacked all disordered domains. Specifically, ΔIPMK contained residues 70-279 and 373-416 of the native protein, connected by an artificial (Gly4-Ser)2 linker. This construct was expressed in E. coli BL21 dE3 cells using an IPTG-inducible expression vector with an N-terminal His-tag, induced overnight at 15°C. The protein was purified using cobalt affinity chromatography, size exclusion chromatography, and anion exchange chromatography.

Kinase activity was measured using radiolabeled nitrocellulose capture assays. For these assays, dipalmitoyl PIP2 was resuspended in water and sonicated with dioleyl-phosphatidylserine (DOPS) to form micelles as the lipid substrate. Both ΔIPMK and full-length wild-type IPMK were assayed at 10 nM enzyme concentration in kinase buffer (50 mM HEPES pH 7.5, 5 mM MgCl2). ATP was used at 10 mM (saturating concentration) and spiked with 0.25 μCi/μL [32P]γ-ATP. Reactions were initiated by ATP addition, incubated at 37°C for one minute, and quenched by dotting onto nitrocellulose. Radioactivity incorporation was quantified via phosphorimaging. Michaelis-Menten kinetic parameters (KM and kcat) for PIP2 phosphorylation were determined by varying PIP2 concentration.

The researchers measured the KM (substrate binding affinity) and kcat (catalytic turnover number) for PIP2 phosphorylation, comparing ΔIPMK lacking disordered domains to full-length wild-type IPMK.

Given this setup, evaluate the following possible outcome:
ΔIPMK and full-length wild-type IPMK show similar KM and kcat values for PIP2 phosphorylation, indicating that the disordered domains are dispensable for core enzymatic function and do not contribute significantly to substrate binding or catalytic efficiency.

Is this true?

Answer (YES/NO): NO